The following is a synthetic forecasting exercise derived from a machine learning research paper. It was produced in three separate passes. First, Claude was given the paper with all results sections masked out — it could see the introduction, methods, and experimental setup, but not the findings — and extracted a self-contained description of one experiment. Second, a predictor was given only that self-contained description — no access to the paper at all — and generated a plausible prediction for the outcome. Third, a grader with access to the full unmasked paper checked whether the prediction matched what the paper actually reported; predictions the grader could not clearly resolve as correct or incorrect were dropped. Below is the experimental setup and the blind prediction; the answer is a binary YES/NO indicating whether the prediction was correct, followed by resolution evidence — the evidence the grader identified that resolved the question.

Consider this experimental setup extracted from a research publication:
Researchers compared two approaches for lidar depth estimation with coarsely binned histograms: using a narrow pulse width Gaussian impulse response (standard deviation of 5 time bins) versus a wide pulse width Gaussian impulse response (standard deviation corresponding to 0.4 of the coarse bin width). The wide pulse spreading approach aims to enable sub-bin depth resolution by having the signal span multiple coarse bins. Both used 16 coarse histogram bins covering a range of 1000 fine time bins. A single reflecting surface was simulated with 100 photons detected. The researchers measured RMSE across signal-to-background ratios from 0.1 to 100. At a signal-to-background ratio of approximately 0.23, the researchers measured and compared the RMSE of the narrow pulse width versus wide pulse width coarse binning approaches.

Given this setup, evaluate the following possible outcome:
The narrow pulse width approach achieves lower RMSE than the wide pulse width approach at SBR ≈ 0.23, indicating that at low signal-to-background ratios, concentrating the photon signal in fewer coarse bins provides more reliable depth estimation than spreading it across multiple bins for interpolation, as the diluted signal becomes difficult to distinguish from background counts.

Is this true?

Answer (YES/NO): YES